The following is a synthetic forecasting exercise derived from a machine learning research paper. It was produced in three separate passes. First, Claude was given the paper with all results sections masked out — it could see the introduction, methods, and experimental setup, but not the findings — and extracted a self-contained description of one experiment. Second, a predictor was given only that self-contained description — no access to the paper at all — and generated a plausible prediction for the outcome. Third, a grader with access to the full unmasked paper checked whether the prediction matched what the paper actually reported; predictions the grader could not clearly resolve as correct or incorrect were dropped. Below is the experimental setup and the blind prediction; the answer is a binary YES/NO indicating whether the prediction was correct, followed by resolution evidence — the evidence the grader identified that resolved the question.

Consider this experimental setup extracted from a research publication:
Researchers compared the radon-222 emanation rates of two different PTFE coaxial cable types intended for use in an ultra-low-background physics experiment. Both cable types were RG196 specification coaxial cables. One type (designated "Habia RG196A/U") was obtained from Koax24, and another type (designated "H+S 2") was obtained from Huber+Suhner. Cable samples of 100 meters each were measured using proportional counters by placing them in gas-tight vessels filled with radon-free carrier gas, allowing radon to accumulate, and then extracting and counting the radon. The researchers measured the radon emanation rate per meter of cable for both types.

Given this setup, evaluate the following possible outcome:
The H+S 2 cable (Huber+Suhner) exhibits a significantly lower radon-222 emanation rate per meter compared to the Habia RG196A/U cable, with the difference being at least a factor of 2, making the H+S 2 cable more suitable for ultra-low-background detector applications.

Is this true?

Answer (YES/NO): YES